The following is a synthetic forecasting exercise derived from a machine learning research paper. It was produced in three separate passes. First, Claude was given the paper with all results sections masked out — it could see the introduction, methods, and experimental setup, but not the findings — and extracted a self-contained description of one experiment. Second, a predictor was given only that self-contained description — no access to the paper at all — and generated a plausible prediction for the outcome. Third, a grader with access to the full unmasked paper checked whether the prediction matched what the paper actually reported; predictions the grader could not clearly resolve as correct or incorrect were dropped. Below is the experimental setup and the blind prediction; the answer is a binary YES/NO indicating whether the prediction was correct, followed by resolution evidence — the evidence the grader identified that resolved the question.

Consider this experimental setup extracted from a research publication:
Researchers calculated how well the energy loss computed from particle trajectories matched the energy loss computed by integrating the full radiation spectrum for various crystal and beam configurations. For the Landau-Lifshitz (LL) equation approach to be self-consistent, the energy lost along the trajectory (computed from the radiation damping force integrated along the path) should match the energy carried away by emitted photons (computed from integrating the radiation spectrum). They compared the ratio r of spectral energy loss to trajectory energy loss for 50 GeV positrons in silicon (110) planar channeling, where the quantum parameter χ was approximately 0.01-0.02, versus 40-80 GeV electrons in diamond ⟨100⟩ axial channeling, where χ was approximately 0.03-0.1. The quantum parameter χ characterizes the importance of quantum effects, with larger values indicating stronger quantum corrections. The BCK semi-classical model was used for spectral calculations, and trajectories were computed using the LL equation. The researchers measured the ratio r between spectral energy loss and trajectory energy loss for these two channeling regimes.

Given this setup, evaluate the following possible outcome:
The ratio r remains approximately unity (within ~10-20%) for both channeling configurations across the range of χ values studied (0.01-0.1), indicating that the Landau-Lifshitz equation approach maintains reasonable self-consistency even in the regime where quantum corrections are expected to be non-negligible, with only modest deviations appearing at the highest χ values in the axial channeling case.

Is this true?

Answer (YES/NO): NO